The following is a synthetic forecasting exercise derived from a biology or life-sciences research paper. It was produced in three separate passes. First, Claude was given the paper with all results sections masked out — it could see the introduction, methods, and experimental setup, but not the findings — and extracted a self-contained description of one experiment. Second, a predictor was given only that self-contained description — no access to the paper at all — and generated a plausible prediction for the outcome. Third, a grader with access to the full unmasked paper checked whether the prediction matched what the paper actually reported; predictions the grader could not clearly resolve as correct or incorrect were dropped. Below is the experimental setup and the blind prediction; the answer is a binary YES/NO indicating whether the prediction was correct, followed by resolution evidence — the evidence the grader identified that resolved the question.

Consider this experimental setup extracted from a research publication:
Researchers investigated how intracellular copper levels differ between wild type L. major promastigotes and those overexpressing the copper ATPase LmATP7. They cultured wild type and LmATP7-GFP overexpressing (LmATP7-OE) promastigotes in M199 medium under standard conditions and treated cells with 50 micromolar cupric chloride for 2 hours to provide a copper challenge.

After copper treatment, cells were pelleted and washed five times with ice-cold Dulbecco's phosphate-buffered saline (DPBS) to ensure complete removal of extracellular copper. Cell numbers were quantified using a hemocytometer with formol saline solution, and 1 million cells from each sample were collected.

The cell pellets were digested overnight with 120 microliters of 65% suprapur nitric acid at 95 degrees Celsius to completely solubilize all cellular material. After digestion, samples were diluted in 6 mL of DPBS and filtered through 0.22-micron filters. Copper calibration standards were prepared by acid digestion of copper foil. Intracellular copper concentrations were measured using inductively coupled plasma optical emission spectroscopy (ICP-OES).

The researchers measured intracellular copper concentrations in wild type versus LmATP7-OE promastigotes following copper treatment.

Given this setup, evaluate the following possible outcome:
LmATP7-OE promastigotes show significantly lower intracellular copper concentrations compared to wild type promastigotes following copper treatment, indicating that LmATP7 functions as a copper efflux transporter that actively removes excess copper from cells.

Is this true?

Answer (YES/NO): YES